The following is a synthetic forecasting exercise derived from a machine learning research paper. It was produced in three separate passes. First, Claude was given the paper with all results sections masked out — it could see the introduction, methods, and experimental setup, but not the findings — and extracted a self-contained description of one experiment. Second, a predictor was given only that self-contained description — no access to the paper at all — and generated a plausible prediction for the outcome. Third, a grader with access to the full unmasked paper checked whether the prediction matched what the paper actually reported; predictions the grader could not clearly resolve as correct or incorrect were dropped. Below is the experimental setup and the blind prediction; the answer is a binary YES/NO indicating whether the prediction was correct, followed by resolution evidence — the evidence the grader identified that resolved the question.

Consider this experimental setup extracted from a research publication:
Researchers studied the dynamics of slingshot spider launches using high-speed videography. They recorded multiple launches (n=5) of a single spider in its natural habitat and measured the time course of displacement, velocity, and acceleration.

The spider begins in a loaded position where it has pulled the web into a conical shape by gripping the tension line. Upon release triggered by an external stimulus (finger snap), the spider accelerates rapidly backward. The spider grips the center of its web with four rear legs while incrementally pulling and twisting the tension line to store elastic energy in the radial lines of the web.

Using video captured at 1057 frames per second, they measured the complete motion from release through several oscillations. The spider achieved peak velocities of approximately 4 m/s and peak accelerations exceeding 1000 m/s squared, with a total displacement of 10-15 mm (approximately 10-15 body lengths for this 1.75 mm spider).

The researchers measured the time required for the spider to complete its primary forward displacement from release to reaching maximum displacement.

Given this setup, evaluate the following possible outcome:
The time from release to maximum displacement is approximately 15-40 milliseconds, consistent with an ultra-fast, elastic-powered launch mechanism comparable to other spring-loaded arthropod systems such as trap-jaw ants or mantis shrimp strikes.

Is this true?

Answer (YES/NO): YES